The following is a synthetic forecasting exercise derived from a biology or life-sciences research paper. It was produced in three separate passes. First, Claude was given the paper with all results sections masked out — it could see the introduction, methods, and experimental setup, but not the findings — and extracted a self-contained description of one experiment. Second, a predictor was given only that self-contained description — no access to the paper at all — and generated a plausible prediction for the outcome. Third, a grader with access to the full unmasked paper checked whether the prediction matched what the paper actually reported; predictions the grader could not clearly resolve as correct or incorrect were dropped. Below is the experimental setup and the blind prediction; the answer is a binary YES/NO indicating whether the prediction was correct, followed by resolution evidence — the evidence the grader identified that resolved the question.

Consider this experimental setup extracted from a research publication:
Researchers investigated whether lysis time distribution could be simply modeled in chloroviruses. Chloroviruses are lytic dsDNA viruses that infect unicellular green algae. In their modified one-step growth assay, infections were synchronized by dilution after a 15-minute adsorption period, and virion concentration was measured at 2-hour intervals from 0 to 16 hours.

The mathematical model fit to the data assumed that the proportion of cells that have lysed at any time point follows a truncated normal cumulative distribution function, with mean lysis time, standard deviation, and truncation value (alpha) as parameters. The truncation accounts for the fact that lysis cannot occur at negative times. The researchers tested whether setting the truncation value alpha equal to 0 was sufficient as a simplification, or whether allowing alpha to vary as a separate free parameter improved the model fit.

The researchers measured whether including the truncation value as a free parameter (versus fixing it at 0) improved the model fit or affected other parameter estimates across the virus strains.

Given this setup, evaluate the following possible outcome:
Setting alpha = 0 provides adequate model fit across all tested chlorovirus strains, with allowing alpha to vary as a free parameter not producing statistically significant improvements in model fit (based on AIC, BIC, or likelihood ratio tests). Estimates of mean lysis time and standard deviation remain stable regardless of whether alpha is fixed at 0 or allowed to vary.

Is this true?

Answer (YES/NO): NO